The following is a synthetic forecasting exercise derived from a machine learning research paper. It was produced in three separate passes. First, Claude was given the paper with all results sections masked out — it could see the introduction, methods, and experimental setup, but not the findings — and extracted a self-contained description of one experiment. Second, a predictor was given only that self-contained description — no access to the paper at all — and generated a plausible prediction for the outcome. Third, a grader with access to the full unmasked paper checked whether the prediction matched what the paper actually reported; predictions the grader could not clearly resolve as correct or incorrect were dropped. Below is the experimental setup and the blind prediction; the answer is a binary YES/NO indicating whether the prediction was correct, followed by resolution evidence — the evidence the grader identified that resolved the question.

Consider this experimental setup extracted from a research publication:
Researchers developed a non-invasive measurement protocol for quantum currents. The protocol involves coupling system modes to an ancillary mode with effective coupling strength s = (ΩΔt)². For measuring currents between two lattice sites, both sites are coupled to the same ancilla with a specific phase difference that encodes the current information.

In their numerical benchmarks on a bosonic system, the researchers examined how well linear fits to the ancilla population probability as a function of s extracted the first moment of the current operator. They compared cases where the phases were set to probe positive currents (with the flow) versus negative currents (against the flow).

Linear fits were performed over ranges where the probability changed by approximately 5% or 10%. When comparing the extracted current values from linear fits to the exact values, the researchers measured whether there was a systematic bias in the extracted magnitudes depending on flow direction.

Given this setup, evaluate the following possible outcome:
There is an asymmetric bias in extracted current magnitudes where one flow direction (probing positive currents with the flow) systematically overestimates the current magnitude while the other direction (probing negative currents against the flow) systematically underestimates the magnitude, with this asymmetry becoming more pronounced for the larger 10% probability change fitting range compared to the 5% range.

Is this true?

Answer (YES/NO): NO